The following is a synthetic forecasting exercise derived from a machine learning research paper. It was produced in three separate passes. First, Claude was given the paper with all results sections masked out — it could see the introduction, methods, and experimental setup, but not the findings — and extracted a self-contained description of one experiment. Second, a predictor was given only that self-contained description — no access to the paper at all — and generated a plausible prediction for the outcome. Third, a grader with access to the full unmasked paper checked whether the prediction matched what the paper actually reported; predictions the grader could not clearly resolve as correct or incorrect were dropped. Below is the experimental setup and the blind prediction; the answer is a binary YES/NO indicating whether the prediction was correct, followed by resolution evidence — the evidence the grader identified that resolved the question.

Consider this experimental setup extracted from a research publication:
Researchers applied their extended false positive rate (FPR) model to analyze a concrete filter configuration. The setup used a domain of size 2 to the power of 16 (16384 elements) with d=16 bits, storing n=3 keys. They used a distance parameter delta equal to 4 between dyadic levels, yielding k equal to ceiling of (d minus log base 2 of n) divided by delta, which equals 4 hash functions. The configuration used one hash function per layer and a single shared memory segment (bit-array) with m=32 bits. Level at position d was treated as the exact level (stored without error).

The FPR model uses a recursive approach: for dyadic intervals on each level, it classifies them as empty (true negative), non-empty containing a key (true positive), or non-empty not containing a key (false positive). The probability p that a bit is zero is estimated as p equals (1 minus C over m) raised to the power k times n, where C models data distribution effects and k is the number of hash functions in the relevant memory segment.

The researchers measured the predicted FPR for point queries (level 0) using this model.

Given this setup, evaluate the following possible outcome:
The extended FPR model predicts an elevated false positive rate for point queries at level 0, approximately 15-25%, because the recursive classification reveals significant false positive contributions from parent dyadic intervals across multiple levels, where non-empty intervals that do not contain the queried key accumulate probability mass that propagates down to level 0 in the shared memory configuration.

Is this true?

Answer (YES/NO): NO